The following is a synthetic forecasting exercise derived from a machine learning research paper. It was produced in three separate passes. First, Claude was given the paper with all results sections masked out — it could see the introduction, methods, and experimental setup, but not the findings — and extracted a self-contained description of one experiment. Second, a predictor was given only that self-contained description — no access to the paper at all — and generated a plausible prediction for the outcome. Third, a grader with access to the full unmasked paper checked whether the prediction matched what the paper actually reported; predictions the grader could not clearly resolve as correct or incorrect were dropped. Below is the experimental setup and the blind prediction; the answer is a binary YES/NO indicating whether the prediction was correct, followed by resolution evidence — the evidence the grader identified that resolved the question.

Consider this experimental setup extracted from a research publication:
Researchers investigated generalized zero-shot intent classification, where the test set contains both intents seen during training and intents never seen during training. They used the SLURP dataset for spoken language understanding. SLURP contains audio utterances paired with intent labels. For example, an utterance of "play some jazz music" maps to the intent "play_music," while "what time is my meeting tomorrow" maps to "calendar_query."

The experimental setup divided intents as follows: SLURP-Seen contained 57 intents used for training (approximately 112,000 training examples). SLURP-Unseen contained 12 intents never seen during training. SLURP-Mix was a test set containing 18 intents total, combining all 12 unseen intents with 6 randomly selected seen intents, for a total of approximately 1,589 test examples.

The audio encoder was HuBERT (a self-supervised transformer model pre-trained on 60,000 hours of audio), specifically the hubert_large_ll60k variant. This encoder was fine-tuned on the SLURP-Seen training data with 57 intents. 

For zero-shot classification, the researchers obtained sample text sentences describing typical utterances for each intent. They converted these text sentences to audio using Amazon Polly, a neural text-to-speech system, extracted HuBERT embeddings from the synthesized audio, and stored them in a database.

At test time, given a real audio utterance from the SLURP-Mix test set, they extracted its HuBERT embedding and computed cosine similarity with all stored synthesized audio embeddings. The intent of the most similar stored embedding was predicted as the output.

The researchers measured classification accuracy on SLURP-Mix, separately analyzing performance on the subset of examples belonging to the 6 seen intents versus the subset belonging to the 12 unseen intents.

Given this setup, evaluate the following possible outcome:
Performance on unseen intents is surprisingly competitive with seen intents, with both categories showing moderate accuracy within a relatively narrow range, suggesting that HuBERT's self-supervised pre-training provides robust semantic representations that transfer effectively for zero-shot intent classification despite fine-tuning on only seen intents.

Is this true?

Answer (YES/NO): NO